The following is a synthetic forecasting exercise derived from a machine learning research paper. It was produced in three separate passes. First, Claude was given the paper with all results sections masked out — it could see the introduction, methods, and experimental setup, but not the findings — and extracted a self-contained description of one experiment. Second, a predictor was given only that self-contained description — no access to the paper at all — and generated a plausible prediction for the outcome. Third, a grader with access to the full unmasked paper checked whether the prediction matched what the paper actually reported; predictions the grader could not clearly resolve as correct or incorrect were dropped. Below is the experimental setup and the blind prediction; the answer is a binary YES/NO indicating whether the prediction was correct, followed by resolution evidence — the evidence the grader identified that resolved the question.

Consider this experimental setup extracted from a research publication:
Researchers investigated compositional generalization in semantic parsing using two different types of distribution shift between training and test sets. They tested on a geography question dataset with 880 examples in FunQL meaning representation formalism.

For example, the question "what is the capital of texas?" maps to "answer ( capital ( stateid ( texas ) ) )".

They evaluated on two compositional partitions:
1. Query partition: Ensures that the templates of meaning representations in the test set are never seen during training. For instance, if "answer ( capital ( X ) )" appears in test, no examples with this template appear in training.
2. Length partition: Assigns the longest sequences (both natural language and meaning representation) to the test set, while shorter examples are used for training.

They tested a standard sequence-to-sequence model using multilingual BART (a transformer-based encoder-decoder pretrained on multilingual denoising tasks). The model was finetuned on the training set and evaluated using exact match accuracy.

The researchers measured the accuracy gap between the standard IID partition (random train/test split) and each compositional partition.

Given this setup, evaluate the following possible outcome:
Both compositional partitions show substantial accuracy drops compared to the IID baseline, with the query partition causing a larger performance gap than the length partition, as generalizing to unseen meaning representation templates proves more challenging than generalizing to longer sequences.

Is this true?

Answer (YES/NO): NO